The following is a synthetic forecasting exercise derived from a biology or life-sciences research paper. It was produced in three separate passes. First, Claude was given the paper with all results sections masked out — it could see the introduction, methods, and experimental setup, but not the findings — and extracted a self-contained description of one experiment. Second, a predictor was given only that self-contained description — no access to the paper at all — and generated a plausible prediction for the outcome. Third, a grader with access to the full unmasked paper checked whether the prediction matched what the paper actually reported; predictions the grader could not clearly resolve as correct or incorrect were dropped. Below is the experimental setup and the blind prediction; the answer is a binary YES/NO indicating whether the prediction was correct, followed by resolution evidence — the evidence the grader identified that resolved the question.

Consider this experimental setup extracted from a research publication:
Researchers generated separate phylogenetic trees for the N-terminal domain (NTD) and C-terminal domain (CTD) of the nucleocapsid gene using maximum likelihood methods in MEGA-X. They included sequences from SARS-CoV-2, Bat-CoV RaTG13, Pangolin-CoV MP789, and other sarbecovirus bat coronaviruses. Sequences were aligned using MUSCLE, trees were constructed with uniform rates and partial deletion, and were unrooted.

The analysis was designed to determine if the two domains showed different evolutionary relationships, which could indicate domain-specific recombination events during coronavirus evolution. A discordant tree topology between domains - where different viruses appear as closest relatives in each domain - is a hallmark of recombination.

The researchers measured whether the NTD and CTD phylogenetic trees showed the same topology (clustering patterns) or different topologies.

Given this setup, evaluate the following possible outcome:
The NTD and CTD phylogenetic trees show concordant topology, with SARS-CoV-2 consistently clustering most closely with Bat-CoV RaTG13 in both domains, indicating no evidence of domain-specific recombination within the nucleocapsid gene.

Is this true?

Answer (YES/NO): YES